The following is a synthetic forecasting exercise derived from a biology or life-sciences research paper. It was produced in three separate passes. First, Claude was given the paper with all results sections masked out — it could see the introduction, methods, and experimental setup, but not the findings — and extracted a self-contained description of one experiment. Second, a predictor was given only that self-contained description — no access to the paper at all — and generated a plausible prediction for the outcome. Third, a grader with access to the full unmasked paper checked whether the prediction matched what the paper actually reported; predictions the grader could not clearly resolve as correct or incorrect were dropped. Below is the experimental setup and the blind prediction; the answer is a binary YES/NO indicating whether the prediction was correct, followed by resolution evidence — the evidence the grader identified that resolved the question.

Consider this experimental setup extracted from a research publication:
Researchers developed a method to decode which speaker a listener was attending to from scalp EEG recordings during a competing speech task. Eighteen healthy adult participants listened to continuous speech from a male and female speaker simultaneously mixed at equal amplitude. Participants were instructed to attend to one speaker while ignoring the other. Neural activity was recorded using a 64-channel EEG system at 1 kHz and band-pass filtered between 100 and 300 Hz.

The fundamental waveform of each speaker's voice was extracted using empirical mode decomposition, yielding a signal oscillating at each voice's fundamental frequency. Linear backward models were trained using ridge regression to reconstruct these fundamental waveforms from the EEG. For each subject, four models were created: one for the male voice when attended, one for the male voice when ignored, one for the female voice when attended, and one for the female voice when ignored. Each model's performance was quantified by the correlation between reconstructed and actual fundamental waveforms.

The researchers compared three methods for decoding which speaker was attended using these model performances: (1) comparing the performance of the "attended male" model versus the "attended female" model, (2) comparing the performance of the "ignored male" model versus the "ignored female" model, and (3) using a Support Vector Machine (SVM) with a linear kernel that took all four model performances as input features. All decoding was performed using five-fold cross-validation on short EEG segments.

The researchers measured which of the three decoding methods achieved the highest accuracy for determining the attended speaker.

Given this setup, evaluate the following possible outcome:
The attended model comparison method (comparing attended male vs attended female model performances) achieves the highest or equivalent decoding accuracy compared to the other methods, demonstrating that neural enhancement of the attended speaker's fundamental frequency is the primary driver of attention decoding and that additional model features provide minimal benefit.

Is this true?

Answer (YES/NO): NO